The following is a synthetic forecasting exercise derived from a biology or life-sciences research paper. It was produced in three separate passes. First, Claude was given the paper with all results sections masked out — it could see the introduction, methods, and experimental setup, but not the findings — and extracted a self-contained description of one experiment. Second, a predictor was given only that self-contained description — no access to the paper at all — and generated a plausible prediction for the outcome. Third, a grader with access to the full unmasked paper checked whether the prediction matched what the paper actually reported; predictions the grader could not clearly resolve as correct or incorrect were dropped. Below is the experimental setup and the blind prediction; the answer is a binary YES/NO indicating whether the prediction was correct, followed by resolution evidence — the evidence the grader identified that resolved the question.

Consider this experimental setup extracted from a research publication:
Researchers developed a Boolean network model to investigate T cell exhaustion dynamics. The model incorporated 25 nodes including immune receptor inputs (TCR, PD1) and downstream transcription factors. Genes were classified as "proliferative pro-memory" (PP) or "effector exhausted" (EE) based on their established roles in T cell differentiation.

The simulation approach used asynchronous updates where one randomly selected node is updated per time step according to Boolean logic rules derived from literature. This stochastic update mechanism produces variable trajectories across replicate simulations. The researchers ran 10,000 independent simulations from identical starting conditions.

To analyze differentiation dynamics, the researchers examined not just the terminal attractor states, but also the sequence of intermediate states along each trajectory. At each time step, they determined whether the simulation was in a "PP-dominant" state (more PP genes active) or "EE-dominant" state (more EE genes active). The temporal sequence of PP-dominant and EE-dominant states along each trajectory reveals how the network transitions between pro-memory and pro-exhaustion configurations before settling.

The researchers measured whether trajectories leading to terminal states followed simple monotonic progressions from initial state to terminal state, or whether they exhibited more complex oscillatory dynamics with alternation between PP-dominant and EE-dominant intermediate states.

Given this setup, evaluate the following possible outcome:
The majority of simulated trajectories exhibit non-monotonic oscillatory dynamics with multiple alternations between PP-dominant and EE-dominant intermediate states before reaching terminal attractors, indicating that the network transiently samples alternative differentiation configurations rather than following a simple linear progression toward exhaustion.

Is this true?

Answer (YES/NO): NO